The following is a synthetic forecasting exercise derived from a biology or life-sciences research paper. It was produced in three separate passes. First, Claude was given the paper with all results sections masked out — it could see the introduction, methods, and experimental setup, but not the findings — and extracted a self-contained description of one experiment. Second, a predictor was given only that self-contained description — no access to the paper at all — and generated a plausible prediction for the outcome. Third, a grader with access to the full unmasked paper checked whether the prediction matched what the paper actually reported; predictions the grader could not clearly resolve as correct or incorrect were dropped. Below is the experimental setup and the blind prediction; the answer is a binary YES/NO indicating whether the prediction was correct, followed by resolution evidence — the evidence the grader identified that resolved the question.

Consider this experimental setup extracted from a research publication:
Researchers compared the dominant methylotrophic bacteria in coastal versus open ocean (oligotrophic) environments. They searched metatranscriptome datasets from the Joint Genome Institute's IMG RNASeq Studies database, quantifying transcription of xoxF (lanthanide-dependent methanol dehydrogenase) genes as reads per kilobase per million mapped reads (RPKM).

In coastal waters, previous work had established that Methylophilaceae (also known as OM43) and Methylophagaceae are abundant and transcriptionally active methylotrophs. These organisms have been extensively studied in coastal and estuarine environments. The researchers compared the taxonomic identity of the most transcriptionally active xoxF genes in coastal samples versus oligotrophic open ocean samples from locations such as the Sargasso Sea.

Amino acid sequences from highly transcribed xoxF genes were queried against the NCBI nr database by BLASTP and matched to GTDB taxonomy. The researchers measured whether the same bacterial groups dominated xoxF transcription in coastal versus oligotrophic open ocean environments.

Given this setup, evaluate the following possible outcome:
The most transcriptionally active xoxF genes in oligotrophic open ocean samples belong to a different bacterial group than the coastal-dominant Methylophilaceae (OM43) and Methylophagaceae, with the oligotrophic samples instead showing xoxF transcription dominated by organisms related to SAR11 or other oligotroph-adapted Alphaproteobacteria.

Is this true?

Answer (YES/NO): YES